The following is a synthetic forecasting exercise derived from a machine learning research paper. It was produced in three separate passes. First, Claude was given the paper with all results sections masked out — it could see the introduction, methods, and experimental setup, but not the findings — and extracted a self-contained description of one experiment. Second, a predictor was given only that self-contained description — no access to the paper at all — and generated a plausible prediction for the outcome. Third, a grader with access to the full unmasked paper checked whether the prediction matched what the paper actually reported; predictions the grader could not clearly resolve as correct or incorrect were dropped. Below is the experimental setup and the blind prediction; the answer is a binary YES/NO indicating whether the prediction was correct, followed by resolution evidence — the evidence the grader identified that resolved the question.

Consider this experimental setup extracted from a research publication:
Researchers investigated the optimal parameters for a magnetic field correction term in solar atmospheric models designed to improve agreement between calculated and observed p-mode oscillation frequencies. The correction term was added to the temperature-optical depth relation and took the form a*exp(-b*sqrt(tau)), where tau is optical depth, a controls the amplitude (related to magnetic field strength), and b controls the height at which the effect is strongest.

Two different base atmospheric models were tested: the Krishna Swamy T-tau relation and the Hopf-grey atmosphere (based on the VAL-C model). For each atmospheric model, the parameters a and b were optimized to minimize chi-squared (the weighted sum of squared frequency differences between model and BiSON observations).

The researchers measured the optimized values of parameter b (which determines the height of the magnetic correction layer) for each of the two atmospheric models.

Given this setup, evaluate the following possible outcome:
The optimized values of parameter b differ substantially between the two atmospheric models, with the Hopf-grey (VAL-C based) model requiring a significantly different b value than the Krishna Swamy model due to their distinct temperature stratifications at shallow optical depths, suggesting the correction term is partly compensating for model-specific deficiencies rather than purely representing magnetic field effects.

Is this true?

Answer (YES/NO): NO